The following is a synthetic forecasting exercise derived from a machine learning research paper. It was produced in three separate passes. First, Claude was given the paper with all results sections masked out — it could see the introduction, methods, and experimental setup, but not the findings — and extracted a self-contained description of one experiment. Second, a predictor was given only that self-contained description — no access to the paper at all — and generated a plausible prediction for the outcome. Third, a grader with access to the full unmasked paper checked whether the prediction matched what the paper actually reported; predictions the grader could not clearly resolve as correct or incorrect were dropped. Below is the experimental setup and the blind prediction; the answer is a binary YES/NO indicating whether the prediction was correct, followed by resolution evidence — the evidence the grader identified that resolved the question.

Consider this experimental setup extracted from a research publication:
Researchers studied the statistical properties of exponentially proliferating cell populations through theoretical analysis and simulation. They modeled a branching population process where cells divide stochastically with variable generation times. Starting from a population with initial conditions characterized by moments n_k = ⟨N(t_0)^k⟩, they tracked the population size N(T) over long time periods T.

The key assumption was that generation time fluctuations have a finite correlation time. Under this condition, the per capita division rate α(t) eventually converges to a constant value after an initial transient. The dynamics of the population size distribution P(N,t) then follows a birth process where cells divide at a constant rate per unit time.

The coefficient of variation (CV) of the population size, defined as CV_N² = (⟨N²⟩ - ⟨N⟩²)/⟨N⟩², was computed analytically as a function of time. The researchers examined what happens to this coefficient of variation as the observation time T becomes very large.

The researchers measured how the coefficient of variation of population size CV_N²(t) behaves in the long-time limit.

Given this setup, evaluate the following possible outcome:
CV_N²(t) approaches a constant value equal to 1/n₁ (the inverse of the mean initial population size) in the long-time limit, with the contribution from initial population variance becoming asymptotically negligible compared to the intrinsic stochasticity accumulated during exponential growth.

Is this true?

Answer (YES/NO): NO